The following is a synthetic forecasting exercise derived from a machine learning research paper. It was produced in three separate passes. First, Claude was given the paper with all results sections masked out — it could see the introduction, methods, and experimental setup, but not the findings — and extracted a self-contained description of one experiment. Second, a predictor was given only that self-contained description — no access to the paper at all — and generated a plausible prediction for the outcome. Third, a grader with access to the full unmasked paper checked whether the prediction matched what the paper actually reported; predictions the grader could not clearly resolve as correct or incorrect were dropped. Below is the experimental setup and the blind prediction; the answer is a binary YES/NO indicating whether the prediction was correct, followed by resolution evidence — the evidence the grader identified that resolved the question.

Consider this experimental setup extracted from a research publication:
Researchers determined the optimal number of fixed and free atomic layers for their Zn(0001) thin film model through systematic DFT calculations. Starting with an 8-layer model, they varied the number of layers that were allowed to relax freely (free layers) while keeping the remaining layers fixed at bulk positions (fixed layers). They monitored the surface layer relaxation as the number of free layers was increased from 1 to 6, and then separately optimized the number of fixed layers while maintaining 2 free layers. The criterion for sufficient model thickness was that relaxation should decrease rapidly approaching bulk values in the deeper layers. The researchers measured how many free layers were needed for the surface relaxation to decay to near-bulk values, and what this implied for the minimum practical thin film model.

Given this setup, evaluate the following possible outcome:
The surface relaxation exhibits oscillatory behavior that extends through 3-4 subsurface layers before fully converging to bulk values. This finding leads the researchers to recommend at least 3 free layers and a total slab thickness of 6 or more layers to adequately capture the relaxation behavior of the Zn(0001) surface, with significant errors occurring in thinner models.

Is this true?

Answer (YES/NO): NO